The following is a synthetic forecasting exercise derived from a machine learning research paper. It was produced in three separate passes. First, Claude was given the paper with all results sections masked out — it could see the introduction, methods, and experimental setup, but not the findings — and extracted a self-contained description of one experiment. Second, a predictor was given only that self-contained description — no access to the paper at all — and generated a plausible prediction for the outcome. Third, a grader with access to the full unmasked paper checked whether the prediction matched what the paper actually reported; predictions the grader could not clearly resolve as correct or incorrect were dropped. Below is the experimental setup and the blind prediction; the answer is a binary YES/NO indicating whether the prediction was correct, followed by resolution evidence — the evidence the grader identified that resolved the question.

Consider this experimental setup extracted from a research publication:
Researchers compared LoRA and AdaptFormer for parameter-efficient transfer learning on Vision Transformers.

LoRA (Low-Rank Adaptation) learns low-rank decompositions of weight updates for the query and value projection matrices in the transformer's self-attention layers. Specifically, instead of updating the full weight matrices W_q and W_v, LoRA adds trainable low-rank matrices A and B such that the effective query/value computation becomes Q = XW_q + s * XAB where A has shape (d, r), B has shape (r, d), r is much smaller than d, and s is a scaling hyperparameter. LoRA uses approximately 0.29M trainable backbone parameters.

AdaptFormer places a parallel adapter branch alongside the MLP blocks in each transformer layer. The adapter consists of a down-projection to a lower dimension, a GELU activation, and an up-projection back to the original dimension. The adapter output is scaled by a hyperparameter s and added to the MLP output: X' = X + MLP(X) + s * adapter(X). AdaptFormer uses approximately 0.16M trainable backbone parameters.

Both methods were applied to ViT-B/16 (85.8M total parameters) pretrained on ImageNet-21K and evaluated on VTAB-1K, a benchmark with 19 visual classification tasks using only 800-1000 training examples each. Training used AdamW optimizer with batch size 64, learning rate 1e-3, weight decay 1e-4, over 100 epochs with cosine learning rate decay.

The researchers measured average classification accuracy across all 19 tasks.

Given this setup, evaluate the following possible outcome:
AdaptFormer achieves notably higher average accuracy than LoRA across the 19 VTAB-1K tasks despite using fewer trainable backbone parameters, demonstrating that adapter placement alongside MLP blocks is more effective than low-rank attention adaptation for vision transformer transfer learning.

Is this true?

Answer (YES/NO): NO